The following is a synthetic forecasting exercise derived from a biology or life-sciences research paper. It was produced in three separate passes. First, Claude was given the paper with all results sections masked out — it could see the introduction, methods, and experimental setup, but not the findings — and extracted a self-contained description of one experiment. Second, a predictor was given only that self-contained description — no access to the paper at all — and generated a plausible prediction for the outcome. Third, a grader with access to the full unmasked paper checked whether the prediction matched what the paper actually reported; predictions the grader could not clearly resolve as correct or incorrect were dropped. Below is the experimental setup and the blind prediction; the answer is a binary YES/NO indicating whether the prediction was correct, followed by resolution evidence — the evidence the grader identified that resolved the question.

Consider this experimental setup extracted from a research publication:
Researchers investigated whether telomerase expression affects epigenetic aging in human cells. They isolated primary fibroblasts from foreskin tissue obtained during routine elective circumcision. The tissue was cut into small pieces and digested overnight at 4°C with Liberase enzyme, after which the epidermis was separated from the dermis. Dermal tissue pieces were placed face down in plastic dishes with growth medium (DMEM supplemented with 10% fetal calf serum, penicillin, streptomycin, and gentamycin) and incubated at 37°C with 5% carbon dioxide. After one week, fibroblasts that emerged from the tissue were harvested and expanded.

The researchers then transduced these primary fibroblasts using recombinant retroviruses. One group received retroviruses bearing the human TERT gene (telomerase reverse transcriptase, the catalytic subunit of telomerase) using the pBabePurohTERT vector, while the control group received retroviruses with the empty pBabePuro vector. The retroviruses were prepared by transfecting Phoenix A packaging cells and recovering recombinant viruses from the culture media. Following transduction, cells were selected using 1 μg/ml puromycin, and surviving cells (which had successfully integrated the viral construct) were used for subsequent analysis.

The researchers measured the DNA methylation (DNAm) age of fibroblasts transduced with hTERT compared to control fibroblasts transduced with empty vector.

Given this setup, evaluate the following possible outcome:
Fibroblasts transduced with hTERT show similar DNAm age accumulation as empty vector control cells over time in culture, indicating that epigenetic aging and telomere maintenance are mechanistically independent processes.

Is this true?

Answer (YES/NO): NO